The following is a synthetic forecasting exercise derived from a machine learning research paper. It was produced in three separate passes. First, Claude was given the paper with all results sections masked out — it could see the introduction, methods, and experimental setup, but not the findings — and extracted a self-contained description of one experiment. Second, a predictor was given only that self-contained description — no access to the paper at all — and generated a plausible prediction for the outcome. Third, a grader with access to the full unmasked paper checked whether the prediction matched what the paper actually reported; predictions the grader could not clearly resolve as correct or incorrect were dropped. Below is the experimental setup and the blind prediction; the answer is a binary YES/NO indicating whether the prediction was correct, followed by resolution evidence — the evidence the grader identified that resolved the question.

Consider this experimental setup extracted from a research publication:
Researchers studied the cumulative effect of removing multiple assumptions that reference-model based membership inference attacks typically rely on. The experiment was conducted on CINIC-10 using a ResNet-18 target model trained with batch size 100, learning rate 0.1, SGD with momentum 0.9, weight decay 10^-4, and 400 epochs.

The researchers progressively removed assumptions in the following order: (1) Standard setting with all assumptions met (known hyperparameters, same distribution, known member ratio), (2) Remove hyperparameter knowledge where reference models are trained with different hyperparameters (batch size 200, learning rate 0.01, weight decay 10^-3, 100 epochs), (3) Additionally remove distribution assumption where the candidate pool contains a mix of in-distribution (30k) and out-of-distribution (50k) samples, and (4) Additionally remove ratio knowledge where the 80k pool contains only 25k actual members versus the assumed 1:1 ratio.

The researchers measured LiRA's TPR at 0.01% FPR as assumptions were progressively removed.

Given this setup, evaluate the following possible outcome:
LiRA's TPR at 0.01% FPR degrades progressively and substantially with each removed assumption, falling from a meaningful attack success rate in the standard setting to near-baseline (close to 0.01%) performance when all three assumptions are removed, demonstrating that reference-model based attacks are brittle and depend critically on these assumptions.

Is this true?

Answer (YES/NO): NO